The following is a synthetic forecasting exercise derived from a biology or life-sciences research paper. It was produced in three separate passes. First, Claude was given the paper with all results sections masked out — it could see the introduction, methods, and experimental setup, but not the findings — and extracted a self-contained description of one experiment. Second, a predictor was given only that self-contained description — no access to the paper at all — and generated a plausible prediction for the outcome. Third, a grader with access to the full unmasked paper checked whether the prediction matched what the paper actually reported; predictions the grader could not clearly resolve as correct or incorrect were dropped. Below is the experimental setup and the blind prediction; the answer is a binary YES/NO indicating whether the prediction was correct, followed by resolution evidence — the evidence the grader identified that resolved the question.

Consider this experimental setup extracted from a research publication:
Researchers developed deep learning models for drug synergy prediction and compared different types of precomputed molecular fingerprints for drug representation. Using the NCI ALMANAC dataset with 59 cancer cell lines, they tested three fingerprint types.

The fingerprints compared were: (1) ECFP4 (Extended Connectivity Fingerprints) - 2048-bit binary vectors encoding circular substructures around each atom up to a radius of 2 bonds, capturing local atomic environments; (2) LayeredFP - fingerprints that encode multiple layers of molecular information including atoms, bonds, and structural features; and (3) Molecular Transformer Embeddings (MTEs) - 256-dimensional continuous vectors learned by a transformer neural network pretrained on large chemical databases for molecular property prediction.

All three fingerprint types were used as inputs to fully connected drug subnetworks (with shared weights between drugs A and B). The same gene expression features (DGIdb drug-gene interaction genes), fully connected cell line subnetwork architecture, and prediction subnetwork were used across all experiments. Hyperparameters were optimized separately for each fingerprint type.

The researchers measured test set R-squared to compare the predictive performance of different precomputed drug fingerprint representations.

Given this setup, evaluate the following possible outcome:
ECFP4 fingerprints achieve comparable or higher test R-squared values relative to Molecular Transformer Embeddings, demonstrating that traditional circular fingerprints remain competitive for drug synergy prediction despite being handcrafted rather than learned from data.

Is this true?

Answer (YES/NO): YES